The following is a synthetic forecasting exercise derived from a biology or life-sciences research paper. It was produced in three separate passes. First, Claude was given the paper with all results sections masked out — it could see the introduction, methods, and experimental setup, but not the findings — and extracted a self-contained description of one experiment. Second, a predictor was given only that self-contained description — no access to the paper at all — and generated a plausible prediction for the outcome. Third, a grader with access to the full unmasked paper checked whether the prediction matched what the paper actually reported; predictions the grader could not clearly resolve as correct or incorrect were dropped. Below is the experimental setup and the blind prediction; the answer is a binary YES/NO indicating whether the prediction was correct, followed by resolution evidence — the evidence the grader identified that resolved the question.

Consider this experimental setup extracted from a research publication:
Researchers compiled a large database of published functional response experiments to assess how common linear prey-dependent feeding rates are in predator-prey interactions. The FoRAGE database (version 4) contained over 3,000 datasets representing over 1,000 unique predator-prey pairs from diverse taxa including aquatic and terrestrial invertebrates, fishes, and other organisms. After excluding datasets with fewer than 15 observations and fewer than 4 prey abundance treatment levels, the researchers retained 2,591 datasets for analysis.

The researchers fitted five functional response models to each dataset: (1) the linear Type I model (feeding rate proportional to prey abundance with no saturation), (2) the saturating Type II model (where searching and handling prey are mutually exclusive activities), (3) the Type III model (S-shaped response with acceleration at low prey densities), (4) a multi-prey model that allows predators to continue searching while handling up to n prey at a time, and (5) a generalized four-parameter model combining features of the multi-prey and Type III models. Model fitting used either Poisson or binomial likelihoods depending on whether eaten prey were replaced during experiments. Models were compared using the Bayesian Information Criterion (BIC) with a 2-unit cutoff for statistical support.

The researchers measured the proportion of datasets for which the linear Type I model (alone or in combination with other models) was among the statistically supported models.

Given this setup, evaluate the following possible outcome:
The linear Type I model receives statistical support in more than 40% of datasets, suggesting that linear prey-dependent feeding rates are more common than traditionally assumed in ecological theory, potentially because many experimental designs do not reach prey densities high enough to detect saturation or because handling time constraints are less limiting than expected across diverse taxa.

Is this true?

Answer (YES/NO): NO